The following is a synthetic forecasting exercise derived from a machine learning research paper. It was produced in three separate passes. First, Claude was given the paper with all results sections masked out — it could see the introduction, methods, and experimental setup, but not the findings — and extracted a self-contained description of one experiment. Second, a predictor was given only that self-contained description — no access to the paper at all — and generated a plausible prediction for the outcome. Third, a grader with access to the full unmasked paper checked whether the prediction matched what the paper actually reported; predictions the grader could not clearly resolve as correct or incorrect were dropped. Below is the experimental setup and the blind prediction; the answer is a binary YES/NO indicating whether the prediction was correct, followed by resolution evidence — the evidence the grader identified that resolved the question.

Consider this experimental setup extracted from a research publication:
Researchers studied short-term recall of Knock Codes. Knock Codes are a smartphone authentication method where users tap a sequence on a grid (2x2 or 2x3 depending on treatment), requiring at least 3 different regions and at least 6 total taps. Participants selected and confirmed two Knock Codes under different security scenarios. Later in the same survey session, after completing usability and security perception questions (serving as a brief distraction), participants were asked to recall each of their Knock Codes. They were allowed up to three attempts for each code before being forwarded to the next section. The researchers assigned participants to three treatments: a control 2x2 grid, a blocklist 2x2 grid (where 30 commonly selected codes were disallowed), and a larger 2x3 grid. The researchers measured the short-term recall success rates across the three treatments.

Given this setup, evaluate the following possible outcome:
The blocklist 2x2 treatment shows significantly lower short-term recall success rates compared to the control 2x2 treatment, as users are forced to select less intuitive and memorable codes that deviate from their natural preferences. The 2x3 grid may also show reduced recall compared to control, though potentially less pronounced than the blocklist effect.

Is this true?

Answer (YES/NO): NO